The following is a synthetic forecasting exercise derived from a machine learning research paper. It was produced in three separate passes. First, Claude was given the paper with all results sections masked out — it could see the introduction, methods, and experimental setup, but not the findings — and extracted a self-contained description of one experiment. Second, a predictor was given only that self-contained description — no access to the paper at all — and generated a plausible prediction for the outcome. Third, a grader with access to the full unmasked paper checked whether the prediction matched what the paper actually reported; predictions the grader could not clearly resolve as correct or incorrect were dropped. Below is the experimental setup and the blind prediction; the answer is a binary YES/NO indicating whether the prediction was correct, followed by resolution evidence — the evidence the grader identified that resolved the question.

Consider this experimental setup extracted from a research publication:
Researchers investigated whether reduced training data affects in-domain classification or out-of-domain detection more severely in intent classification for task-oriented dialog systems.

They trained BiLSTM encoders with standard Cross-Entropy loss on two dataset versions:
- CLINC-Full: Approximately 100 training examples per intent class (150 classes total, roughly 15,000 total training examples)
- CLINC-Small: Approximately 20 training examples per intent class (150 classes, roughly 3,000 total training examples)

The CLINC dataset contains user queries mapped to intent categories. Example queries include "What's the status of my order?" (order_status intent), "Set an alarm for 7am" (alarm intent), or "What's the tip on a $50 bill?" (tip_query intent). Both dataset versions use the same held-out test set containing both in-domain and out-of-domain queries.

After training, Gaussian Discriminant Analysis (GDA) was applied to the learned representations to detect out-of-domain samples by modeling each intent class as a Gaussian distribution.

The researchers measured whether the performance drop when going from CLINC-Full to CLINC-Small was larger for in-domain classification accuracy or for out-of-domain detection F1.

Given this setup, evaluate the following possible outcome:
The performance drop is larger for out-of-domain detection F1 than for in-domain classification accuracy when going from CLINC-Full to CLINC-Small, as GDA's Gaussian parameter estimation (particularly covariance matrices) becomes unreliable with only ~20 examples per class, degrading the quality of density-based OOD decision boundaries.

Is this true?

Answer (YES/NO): YES